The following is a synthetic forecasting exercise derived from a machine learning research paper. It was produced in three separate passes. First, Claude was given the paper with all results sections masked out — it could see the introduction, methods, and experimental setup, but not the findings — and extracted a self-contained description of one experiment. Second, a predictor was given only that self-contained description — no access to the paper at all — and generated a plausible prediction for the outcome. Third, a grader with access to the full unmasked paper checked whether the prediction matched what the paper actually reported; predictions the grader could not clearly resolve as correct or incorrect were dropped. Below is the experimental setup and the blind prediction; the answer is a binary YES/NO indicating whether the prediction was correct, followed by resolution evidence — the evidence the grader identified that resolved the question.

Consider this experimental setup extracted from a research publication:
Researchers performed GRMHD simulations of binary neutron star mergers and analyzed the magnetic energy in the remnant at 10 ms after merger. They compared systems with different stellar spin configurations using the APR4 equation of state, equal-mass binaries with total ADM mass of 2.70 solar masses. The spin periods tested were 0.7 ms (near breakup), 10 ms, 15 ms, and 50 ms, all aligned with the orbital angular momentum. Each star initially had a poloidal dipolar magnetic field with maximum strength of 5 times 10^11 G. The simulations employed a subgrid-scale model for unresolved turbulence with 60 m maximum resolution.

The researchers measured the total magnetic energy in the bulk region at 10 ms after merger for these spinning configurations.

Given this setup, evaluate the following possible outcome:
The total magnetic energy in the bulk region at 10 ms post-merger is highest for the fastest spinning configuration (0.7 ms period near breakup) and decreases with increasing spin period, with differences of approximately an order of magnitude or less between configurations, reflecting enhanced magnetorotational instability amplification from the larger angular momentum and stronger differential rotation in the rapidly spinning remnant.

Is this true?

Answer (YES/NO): YES